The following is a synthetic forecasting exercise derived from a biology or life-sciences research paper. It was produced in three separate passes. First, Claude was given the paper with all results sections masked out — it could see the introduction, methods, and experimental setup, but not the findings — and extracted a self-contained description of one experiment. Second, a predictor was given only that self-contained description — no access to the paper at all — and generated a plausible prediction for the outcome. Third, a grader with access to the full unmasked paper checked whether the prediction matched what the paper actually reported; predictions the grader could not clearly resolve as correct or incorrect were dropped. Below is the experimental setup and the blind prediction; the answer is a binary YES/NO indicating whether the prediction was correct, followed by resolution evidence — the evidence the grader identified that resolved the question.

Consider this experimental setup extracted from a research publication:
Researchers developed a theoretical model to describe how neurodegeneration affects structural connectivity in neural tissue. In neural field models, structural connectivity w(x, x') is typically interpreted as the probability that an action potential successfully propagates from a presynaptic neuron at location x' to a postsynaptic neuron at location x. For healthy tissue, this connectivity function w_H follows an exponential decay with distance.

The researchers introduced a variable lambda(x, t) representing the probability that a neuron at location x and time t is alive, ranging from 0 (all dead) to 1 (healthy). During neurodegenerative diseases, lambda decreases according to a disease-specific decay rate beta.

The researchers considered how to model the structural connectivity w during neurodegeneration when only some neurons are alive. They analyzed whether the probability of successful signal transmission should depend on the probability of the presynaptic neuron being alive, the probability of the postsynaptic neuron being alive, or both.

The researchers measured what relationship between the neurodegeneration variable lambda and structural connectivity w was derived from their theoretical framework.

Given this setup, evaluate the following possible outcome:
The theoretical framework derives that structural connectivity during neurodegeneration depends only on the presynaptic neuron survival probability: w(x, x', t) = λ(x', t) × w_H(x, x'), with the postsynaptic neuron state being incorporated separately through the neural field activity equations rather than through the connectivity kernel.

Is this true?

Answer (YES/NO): YES